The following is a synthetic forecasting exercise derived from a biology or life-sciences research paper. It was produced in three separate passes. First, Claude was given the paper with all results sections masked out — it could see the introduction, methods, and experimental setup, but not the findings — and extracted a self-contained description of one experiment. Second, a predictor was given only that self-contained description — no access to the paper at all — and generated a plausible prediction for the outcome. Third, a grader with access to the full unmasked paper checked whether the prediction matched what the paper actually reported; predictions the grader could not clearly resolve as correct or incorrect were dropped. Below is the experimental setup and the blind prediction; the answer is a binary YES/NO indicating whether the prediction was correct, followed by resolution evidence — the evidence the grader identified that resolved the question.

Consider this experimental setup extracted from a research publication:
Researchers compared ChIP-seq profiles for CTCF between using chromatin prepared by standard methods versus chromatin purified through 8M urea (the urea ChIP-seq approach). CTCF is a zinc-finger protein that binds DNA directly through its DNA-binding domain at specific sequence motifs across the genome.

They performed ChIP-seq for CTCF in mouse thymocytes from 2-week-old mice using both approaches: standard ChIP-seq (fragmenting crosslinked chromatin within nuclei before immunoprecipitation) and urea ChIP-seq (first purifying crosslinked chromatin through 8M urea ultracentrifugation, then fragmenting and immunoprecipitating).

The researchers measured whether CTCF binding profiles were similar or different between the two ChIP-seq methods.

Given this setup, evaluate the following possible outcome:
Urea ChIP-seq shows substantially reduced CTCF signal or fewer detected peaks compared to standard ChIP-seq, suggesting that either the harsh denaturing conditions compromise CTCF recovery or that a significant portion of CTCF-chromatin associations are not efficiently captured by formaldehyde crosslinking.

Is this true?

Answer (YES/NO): NO